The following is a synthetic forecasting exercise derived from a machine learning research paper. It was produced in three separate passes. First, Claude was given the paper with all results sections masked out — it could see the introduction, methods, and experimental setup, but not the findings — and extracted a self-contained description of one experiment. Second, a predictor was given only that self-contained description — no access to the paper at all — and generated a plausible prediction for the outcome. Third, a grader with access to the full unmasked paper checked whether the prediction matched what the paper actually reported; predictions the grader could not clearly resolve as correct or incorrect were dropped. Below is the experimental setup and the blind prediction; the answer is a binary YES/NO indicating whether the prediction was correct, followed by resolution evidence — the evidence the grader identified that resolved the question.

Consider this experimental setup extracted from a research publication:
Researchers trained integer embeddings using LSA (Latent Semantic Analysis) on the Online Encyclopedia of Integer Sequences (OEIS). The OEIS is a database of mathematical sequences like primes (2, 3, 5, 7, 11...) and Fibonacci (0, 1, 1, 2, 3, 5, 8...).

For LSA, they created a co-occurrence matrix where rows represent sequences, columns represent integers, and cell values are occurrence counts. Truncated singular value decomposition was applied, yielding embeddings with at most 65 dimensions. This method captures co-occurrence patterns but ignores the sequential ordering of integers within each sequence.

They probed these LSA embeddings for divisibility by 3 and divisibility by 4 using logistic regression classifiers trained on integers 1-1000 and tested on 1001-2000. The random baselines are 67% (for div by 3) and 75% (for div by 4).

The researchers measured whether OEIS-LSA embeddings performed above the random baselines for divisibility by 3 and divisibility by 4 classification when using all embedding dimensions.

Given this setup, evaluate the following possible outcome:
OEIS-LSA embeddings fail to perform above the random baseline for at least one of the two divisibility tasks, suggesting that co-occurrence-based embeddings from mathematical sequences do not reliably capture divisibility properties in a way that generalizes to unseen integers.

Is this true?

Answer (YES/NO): YES